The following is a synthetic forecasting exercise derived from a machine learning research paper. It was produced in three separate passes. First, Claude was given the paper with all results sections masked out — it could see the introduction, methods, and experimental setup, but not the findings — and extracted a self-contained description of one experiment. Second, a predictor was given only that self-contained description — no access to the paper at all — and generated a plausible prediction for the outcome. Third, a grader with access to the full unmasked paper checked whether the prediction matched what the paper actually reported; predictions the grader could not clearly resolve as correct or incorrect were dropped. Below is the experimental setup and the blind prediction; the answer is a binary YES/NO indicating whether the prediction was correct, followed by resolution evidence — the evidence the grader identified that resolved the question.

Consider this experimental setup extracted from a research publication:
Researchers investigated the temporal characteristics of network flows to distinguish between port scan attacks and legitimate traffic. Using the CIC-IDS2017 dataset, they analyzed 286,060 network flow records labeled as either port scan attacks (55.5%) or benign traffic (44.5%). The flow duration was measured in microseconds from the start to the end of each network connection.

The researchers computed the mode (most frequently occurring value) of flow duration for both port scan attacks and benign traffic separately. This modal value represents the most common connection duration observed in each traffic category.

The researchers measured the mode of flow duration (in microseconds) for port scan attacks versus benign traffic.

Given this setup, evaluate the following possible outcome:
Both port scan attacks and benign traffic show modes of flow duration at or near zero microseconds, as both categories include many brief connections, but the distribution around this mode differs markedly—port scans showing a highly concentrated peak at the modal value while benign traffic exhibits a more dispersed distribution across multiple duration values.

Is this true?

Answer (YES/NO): NO